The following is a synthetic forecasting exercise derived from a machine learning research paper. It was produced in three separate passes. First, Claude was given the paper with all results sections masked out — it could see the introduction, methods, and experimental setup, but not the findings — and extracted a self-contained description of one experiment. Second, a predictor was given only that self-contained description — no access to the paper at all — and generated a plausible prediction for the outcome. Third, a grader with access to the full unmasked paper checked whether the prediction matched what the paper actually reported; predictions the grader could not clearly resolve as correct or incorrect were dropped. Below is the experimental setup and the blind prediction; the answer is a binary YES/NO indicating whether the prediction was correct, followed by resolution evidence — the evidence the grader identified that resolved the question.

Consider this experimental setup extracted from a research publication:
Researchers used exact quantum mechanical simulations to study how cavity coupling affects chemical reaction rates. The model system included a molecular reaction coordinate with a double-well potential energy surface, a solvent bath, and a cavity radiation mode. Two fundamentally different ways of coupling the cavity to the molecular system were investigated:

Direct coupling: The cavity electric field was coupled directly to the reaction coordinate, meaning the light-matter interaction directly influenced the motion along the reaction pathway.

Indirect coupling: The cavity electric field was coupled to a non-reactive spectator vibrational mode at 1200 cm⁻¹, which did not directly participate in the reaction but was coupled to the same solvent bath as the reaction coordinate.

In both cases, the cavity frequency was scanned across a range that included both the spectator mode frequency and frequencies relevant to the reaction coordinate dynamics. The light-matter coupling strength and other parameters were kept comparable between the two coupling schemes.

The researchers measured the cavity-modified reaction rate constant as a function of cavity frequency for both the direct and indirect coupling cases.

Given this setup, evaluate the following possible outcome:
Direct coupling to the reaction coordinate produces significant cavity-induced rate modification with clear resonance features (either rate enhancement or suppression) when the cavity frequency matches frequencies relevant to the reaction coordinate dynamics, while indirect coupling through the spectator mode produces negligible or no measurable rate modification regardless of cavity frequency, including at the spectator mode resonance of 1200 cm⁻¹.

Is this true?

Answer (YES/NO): NO